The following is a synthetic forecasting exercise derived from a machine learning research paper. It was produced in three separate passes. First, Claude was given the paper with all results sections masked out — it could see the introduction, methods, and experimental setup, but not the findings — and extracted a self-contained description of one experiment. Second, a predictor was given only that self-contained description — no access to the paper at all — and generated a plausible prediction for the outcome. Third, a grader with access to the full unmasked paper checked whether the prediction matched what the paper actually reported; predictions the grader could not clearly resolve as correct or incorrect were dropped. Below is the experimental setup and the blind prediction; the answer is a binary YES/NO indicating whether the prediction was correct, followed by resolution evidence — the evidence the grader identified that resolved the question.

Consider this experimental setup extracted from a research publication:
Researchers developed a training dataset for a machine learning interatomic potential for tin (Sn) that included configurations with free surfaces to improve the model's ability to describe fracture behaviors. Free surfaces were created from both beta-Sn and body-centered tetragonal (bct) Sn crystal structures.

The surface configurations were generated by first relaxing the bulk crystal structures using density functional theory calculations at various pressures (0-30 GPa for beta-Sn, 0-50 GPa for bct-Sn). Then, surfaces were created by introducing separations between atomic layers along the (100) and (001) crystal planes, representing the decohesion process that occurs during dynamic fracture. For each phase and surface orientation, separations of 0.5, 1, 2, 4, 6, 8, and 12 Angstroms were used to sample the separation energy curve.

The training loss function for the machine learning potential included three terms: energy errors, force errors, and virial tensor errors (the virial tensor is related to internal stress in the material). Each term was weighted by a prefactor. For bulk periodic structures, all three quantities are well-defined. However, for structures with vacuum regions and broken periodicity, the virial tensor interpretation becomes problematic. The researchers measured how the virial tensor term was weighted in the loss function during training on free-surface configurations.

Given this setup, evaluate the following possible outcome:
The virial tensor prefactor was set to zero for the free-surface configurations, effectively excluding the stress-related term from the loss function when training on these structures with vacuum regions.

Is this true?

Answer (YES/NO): YES